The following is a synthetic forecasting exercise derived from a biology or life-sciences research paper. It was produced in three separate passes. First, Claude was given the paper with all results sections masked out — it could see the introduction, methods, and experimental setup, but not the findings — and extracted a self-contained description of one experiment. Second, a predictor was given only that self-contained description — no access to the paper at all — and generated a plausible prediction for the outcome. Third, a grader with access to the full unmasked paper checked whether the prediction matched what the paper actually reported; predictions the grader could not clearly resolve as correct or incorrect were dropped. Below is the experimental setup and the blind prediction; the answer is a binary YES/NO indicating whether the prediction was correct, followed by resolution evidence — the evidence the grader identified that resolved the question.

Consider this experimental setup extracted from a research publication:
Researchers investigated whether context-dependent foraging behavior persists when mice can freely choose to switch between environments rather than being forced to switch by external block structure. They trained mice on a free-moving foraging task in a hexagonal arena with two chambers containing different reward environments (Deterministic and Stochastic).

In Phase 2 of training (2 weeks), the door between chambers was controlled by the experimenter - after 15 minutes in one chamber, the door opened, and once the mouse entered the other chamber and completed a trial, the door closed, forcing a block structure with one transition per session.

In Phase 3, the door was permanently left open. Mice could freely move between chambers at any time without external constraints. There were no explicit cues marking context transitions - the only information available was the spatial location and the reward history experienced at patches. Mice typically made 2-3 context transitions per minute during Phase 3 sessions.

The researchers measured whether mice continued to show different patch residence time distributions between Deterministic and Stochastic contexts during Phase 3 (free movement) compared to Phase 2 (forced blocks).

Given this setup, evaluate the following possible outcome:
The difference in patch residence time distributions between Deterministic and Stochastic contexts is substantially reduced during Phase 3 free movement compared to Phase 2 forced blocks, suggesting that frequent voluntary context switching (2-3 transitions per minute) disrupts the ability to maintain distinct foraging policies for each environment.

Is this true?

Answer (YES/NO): NO